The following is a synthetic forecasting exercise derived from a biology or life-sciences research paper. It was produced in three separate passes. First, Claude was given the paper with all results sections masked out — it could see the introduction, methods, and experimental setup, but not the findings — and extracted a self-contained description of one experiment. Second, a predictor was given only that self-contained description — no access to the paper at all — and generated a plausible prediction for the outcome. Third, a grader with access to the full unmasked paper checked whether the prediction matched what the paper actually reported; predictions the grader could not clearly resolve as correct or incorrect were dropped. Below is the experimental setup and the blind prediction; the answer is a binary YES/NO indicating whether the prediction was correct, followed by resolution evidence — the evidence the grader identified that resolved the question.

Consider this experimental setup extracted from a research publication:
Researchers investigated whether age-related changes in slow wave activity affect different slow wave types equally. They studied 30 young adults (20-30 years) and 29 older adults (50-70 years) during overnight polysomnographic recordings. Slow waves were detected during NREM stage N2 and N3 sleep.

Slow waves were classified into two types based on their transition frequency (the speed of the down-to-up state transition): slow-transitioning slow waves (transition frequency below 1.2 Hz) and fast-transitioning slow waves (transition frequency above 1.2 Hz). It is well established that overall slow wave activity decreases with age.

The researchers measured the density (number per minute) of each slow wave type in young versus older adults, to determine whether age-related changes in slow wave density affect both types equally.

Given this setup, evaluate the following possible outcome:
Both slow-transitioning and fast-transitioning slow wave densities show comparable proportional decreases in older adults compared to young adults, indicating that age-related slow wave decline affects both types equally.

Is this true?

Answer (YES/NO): NO